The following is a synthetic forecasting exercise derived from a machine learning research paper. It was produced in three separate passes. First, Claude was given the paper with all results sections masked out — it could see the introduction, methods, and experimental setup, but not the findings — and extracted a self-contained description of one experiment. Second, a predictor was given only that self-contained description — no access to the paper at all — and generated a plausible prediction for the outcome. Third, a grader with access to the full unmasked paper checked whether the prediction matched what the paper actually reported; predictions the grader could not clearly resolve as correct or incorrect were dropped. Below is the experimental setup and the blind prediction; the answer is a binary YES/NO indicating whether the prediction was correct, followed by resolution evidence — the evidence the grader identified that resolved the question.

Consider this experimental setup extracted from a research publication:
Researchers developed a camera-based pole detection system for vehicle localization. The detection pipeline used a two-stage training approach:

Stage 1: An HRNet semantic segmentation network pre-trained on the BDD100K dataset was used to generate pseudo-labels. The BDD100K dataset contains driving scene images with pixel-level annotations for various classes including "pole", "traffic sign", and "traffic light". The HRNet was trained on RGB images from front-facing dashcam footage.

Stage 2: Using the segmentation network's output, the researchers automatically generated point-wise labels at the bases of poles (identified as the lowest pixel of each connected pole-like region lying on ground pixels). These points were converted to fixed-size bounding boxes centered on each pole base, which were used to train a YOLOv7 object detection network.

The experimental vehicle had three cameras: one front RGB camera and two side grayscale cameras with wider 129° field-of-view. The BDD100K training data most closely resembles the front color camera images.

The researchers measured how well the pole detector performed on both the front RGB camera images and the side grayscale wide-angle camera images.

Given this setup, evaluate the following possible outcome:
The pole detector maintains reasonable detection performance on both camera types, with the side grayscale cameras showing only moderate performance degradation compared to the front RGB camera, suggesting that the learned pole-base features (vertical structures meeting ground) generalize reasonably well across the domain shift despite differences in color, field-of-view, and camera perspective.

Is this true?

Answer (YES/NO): YES